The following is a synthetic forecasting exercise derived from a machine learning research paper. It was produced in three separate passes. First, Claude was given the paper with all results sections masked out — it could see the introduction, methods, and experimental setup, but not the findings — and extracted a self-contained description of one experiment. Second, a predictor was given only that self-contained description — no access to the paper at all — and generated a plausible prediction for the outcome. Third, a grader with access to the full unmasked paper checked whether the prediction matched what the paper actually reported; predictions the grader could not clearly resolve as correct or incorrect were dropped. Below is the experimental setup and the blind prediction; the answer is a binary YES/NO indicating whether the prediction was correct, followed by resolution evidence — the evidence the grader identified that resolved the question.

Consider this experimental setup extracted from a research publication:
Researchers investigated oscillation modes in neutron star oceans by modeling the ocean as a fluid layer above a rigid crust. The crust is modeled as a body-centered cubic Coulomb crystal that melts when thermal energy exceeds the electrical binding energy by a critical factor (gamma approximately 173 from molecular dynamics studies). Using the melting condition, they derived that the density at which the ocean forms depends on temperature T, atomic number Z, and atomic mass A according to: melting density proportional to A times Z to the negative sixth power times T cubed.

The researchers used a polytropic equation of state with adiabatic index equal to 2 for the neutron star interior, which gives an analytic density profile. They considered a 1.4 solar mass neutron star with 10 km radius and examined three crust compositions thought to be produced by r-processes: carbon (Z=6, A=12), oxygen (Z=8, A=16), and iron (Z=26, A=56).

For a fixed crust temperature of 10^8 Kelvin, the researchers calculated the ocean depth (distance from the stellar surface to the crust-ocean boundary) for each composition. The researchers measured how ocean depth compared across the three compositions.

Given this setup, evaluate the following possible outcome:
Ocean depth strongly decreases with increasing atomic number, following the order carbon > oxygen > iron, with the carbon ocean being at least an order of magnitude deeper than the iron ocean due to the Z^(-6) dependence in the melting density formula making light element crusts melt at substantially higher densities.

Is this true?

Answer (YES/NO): YES